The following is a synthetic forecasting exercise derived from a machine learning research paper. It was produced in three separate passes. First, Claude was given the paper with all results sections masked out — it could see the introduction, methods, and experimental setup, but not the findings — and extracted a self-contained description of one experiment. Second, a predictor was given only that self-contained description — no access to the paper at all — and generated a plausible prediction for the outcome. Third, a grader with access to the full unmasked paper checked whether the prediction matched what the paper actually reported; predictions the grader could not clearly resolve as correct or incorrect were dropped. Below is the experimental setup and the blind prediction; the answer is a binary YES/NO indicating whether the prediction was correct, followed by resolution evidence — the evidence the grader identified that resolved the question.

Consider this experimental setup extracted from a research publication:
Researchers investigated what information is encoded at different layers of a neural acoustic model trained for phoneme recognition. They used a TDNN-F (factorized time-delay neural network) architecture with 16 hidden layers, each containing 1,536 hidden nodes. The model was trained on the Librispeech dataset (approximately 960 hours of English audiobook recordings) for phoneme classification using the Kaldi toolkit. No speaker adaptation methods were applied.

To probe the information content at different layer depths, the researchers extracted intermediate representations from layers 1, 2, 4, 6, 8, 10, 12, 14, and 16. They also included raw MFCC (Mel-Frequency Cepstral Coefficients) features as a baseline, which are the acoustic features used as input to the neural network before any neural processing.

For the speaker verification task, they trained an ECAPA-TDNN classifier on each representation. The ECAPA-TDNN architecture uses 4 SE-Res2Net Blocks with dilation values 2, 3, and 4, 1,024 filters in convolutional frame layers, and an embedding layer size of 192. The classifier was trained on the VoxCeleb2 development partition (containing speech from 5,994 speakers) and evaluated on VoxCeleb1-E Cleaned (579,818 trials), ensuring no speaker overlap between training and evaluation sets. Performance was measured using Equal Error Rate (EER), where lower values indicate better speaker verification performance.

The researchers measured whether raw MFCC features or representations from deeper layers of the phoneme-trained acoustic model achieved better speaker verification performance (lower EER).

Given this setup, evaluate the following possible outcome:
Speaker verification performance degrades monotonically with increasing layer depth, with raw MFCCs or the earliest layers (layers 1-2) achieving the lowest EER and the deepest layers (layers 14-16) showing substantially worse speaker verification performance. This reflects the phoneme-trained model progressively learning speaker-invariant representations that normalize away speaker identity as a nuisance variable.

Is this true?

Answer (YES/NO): YES